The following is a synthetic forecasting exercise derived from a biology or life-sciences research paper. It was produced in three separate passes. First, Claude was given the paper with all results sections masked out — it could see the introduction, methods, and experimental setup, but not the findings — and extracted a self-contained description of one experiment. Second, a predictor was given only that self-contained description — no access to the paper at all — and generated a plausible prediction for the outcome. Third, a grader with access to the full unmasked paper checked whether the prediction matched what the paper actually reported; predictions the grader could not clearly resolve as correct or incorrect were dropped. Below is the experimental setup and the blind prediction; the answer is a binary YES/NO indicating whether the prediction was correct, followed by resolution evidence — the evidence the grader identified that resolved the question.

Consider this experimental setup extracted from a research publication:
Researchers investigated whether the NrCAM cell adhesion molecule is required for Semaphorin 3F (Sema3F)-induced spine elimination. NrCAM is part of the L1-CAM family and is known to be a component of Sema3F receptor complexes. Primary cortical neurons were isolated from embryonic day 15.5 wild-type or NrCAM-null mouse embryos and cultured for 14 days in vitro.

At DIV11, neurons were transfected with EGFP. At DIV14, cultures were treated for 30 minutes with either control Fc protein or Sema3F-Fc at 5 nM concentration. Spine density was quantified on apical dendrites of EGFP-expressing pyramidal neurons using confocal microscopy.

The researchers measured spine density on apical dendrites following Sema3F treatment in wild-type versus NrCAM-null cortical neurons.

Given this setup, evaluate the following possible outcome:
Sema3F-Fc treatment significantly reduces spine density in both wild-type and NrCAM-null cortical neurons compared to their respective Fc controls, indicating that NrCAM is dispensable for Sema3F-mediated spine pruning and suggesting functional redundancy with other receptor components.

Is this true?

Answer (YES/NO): NO